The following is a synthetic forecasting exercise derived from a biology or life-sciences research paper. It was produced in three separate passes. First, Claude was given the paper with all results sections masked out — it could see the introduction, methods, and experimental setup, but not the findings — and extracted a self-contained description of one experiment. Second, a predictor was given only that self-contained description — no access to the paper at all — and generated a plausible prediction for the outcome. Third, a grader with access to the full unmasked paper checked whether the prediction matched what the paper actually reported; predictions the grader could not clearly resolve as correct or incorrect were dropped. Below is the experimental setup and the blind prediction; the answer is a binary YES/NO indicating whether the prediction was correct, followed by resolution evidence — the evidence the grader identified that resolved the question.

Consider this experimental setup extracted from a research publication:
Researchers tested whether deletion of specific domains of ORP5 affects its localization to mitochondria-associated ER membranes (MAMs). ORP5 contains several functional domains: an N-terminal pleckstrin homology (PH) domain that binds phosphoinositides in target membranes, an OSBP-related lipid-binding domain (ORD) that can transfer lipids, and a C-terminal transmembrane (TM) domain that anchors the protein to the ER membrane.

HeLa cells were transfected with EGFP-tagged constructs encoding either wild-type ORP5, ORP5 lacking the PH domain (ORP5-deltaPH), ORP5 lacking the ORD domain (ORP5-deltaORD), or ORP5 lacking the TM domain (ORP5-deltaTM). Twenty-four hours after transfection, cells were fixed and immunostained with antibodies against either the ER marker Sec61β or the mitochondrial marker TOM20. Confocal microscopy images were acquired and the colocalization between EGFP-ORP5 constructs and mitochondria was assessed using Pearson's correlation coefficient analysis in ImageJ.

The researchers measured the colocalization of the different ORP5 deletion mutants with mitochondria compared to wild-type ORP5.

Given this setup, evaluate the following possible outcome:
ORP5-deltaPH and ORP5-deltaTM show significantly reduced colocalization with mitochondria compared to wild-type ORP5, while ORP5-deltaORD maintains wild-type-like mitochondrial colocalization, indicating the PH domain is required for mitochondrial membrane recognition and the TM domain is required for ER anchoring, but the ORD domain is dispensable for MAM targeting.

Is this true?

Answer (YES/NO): NO